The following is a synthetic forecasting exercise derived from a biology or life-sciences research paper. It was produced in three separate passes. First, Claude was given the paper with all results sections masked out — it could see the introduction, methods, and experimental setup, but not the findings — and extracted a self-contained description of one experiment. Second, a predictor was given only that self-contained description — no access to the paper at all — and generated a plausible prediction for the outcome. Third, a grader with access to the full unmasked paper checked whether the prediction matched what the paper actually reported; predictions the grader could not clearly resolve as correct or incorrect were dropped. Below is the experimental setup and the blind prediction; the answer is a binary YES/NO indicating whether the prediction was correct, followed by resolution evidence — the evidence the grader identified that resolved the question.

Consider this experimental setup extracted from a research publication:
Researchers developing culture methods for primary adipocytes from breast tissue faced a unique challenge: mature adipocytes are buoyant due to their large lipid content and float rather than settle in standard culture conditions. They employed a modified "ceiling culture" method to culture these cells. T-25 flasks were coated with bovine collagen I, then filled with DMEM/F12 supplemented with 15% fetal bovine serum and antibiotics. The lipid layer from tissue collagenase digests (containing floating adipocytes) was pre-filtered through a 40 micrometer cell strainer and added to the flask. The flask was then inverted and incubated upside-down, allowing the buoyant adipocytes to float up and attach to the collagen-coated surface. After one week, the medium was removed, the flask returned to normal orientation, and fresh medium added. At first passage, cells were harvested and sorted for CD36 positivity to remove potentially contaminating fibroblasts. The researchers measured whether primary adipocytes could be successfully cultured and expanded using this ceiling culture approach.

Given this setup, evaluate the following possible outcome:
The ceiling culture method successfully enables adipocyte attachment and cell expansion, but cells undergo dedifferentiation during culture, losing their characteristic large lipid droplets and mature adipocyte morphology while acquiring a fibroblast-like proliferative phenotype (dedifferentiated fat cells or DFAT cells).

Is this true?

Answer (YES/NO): NO